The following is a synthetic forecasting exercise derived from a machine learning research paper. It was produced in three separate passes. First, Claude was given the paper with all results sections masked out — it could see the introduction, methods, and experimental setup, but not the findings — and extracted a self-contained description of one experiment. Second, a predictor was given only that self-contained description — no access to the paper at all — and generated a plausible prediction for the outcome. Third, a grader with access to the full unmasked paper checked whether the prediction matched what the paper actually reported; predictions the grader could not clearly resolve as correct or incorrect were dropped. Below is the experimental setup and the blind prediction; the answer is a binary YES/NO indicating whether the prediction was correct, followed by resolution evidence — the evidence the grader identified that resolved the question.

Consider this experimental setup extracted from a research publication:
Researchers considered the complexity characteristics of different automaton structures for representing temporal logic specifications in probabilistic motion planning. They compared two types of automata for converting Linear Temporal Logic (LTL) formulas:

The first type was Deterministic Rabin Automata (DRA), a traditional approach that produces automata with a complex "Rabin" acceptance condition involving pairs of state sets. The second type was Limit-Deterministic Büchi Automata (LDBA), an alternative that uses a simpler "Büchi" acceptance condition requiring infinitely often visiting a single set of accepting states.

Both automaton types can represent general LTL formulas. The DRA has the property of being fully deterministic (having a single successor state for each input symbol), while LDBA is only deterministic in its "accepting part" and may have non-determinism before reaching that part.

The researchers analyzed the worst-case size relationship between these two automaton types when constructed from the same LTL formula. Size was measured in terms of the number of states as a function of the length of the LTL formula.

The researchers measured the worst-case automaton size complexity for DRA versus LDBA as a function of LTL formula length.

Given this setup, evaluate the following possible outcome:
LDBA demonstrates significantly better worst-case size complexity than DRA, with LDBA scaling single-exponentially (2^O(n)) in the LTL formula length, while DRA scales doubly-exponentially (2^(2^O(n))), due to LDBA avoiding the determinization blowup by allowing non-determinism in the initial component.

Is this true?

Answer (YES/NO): YES